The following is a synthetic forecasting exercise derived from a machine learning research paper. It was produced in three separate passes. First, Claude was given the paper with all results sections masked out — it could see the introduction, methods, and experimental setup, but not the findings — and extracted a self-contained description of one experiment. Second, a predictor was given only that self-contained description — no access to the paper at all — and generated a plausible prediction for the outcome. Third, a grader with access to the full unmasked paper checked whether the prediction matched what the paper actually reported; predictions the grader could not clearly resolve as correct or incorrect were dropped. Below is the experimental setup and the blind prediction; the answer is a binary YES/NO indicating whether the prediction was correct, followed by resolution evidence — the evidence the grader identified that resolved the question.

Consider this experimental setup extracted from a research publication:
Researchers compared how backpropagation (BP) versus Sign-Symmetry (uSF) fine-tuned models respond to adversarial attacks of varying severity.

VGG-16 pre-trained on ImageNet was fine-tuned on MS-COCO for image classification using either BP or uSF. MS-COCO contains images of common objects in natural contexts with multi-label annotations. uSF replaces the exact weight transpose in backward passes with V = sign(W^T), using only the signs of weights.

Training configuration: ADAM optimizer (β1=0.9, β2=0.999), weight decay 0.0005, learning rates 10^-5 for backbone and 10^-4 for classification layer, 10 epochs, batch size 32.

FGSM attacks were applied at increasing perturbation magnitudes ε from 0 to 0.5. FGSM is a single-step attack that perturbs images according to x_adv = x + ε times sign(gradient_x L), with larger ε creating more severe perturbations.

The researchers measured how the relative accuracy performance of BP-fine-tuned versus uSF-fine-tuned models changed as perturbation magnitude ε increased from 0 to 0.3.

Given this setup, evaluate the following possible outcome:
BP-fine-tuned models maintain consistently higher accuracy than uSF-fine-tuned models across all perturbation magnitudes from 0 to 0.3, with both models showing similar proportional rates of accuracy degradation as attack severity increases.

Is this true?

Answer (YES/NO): NO